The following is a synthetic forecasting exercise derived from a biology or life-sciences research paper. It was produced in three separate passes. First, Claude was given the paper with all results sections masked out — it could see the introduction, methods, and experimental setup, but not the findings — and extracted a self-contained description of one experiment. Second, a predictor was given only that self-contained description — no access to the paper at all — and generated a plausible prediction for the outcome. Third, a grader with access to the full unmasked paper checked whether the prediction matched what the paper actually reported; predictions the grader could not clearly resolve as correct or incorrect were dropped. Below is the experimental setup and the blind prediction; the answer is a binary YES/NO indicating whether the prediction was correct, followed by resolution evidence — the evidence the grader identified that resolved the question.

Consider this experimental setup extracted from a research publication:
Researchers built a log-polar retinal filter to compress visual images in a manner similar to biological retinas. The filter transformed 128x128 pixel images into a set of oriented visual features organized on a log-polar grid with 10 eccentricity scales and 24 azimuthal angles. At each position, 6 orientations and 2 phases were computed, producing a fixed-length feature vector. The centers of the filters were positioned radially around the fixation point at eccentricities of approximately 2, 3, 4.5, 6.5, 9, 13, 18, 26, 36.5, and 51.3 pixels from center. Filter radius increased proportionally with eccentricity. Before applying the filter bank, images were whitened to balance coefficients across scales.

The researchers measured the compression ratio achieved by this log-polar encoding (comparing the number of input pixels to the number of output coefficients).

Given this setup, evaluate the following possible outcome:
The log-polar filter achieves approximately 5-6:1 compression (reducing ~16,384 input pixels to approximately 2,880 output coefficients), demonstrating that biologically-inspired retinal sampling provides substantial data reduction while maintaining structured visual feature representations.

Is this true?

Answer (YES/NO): YES